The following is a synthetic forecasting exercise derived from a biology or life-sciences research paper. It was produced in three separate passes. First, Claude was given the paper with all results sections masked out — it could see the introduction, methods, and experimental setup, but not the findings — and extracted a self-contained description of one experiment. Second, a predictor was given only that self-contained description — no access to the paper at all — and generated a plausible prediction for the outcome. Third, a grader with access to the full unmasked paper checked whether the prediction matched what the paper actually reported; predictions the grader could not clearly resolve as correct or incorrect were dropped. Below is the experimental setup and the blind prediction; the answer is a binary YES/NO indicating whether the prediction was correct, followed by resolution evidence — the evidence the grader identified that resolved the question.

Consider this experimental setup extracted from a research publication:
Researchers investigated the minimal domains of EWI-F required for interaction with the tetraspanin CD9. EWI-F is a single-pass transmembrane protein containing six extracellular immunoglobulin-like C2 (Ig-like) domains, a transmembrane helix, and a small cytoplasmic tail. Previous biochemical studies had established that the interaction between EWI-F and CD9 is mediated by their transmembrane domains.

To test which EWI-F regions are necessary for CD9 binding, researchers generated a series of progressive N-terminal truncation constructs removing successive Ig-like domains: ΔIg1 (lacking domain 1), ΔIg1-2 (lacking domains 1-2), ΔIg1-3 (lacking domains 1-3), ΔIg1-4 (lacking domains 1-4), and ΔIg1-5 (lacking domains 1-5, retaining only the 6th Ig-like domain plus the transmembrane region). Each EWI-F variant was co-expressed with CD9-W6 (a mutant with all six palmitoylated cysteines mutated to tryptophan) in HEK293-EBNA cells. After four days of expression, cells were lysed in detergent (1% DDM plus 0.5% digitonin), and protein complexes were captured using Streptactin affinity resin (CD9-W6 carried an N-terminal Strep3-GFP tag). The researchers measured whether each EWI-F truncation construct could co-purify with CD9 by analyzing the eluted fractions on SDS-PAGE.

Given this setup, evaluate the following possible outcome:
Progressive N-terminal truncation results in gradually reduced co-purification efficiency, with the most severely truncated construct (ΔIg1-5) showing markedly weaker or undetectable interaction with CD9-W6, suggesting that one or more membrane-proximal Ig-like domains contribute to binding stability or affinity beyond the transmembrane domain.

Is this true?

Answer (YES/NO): NO